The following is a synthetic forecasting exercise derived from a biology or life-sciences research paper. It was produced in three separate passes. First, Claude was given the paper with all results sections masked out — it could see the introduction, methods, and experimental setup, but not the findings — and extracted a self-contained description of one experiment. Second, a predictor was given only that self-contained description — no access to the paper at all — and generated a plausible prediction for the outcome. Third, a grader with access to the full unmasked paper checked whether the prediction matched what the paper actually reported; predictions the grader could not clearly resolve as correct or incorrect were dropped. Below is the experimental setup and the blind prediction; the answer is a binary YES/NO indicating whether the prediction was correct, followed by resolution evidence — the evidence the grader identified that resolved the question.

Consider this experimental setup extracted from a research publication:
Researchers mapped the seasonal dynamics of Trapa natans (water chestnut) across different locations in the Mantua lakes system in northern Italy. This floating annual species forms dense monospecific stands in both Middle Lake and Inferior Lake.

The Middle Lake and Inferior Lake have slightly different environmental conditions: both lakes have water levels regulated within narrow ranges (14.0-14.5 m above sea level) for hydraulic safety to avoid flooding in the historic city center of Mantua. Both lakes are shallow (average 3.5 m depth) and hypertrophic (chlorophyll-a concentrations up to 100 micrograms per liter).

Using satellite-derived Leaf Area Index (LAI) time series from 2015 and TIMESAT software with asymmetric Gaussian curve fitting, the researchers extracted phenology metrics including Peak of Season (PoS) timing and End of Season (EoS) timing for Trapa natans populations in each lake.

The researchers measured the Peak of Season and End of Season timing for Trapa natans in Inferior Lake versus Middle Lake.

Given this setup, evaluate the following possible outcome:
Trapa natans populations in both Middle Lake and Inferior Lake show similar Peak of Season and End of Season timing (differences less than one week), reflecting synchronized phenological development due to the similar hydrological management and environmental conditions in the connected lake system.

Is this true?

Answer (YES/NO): NO